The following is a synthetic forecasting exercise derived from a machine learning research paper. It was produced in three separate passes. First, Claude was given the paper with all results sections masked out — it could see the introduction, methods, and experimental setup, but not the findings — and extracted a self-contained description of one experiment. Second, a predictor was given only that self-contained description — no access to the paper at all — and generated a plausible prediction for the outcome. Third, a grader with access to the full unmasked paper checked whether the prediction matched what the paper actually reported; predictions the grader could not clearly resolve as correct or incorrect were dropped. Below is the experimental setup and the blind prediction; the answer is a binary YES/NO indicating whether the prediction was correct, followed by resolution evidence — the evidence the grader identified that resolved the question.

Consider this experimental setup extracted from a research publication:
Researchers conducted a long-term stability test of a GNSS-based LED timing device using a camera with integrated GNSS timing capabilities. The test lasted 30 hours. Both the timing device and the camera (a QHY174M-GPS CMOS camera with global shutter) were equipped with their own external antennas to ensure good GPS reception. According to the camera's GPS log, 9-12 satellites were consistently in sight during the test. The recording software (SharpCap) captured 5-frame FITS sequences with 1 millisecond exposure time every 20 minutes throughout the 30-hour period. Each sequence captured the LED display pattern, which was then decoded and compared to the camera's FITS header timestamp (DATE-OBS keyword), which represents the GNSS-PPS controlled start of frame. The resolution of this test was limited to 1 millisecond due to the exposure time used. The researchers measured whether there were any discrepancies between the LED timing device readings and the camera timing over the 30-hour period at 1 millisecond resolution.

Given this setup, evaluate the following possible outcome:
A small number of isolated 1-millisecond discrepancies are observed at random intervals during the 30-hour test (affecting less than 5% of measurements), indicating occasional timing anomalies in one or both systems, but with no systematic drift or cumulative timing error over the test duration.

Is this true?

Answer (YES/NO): NO